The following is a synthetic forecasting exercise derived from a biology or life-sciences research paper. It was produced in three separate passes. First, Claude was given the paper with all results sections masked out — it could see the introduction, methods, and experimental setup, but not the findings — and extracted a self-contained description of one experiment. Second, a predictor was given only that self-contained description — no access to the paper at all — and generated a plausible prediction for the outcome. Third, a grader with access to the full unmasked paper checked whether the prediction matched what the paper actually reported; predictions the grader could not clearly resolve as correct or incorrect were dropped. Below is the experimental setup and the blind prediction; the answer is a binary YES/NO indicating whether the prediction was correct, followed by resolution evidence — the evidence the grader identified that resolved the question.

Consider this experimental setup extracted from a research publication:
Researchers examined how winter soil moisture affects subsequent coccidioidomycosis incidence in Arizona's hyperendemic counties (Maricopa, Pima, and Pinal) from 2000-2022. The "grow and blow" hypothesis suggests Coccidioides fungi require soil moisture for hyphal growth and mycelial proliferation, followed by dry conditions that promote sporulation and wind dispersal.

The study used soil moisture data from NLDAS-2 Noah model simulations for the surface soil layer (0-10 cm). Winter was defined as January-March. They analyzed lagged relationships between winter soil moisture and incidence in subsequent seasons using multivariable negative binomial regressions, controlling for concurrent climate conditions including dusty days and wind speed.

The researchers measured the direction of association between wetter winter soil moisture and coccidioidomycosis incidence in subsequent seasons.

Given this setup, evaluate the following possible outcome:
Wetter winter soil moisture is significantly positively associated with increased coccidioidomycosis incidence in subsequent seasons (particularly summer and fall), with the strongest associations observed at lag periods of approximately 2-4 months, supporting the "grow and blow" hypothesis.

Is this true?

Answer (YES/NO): NO